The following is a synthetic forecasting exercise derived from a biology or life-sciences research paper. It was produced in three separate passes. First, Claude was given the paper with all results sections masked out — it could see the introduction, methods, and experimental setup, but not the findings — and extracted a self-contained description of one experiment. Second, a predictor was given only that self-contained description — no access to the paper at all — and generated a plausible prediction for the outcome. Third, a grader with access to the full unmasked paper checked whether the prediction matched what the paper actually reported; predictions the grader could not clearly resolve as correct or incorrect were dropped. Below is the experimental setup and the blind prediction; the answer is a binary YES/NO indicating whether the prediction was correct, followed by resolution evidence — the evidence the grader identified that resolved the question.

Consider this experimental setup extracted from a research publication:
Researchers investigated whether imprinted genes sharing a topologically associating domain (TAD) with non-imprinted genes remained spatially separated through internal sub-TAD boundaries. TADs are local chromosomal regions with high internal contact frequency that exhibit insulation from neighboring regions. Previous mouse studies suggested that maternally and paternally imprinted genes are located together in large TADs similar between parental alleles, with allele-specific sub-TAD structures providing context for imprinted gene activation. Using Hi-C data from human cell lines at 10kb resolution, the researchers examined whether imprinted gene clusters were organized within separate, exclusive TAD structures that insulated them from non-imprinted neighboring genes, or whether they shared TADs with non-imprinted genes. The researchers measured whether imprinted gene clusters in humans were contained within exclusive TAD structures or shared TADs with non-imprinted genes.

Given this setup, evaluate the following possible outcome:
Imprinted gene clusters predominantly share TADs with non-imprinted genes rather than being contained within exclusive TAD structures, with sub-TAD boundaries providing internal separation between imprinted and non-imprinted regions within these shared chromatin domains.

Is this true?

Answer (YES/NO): YES